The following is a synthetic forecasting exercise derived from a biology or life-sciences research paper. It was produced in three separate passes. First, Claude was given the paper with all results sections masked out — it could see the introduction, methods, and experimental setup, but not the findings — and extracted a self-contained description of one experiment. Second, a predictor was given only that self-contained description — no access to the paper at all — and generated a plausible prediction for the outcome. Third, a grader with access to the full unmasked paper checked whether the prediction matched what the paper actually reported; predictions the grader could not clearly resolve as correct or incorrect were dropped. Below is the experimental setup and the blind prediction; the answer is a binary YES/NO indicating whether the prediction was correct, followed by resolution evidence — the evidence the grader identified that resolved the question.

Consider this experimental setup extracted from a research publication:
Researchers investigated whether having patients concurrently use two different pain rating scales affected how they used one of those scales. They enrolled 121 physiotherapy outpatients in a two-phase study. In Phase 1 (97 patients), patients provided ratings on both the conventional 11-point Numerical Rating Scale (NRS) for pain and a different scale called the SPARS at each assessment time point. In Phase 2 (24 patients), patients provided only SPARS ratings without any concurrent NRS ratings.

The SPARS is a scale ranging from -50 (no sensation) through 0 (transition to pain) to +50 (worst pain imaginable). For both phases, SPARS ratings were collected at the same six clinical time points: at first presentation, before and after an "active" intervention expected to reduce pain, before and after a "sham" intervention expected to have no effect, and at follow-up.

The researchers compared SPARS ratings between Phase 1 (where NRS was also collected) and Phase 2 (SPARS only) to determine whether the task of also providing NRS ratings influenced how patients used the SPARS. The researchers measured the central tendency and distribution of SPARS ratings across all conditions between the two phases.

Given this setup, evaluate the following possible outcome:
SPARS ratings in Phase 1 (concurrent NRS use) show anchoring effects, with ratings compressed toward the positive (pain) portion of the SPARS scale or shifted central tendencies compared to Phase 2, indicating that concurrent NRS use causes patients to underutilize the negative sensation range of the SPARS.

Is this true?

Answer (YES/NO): NO